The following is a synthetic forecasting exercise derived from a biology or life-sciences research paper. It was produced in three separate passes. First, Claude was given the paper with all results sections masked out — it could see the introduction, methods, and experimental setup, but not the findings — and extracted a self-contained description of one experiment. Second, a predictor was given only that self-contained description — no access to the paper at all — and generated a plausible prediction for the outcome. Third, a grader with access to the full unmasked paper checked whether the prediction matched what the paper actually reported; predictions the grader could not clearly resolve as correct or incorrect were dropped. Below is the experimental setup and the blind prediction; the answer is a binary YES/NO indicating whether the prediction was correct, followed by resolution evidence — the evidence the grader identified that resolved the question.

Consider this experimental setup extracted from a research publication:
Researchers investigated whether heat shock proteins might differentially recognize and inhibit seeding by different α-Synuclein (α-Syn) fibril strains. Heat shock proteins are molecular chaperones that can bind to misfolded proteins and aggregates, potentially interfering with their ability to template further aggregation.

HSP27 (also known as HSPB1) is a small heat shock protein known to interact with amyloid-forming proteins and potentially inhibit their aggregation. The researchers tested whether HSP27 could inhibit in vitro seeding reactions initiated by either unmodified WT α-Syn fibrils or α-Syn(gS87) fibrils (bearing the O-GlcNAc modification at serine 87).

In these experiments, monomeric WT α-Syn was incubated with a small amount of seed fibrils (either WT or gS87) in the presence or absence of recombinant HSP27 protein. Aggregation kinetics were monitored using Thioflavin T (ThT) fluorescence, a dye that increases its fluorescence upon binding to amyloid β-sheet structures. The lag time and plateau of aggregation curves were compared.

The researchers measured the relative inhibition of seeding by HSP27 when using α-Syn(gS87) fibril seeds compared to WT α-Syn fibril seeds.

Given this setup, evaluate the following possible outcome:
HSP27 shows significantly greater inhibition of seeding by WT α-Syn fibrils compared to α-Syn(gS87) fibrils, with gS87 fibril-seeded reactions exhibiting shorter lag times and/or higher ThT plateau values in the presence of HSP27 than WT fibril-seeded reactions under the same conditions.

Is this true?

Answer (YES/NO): NO